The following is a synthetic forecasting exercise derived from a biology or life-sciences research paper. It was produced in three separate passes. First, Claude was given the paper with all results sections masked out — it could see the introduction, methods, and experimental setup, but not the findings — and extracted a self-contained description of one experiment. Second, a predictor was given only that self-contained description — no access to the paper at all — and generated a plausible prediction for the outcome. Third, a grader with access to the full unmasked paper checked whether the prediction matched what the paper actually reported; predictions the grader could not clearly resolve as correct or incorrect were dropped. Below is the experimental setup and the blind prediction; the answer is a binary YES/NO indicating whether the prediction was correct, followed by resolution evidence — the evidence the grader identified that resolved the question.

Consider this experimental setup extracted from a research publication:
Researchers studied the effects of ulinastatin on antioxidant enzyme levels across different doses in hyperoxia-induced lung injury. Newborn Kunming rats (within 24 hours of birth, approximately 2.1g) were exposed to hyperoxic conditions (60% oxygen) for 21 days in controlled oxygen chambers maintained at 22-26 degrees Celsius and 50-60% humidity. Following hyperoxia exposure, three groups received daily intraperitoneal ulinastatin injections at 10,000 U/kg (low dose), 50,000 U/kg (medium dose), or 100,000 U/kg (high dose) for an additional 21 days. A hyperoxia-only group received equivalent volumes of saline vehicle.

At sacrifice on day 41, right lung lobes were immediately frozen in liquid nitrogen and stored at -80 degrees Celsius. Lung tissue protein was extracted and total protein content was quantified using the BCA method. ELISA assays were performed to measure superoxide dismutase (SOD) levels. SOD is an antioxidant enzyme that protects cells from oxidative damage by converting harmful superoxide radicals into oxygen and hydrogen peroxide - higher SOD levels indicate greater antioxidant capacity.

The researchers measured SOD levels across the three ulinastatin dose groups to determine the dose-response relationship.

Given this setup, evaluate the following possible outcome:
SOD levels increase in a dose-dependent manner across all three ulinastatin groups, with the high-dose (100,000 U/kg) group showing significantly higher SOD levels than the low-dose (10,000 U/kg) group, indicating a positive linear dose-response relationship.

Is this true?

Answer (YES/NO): NO